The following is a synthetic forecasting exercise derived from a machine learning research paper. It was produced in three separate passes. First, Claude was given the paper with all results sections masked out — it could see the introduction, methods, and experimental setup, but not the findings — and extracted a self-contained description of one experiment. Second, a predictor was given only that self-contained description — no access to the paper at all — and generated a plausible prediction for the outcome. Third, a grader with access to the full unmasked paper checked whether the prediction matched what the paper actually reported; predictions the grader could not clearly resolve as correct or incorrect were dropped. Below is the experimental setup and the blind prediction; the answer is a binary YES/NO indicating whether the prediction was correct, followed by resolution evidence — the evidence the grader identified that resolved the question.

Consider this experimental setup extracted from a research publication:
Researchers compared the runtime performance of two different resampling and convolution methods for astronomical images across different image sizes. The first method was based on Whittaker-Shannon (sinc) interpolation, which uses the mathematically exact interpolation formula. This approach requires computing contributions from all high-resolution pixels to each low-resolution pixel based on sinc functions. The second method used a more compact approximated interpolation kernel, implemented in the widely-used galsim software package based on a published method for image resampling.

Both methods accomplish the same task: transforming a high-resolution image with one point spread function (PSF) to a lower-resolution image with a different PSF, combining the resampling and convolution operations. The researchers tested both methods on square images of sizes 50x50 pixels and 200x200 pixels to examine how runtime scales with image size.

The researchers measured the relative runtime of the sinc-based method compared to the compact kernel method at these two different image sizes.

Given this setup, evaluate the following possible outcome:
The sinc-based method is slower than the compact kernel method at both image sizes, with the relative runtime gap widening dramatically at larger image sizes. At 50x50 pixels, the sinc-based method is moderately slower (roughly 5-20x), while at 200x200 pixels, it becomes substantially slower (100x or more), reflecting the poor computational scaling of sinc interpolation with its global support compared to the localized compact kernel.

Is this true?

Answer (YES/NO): NO